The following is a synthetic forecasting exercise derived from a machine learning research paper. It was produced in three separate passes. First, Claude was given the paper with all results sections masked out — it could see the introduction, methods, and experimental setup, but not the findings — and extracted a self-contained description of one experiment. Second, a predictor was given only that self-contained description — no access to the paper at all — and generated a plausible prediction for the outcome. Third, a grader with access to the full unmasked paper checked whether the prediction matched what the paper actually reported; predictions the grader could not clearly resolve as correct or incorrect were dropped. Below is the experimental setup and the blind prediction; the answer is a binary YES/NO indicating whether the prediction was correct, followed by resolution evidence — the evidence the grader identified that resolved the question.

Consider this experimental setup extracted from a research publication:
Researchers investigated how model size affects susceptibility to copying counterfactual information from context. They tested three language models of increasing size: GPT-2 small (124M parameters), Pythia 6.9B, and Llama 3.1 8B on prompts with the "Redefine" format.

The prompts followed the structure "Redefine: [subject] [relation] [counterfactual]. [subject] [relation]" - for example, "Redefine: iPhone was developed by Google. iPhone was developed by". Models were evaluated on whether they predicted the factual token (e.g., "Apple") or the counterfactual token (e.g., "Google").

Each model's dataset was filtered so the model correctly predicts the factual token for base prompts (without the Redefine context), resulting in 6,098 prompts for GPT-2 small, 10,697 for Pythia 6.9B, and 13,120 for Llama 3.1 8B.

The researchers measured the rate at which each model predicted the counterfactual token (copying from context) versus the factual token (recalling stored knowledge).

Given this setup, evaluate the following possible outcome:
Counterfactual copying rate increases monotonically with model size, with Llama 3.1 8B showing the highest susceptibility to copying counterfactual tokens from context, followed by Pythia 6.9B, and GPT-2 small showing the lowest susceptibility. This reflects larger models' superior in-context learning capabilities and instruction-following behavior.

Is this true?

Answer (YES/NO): NO